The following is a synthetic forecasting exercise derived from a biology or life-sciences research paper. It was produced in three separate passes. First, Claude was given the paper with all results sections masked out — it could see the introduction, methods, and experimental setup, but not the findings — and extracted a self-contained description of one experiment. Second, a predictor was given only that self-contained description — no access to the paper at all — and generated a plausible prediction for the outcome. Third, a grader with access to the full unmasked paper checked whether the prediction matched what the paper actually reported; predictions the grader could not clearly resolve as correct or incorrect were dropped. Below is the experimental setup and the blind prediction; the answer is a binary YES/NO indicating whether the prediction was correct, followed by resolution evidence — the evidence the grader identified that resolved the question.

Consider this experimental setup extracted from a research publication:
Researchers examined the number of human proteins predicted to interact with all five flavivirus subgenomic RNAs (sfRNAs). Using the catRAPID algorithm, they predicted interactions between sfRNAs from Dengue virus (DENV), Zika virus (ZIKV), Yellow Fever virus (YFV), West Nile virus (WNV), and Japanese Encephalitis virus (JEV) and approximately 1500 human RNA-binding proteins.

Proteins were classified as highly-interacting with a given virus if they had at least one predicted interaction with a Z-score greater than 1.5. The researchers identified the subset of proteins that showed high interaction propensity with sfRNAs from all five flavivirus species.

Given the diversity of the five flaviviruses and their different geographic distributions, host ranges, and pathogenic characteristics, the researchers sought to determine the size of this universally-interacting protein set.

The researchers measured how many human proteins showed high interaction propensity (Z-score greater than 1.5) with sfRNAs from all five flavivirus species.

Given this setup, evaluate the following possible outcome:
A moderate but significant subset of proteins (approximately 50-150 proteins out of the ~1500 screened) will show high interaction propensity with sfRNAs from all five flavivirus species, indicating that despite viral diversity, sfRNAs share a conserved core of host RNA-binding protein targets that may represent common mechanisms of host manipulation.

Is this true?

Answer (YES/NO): NO